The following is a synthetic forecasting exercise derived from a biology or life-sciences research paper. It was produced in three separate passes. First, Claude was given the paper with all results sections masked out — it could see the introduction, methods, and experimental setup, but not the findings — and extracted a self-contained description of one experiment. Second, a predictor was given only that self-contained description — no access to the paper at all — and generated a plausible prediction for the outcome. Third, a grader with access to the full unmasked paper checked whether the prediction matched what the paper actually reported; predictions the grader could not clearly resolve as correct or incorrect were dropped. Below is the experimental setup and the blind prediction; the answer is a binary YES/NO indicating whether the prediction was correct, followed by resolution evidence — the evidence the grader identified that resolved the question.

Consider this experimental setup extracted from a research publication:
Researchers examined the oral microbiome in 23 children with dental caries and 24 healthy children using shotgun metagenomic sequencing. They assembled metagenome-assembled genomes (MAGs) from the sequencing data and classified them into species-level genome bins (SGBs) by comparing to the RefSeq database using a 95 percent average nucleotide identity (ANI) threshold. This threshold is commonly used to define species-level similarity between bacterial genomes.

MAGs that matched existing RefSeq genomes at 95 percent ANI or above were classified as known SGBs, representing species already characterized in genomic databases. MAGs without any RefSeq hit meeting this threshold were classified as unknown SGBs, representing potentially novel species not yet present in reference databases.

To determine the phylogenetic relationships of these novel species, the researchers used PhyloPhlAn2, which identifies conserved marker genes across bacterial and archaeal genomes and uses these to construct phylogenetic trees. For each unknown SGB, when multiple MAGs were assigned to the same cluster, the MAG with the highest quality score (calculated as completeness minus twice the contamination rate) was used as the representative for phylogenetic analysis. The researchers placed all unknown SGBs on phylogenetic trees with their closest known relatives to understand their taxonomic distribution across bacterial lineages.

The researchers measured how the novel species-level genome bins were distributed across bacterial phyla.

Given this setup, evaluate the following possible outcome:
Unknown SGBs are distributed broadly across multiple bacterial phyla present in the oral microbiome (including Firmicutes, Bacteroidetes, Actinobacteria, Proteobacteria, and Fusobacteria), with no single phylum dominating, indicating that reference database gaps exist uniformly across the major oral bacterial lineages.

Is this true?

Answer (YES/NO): NO